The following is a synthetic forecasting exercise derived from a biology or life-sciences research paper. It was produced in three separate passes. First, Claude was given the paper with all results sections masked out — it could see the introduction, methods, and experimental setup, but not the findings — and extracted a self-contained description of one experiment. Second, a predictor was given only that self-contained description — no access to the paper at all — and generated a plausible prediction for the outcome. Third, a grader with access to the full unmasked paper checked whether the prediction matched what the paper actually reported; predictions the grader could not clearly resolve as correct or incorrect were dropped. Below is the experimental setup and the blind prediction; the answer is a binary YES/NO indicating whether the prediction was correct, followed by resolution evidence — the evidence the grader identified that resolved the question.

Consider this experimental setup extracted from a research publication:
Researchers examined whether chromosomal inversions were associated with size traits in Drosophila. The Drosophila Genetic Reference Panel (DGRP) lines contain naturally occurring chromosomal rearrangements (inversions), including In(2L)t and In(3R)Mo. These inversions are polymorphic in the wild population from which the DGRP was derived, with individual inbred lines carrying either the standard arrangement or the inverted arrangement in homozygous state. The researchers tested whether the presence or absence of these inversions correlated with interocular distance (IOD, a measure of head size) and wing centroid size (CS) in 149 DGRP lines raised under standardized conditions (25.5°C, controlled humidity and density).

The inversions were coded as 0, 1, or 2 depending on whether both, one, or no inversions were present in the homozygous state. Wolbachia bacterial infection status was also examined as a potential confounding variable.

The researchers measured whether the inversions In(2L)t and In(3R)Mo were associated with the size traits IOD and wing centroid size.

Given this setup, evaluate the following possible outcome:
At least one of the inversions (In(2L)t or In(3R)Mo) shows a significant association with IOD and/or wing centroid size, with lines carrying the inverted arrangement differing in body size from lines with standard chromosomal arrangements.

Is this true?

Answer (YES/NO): YES